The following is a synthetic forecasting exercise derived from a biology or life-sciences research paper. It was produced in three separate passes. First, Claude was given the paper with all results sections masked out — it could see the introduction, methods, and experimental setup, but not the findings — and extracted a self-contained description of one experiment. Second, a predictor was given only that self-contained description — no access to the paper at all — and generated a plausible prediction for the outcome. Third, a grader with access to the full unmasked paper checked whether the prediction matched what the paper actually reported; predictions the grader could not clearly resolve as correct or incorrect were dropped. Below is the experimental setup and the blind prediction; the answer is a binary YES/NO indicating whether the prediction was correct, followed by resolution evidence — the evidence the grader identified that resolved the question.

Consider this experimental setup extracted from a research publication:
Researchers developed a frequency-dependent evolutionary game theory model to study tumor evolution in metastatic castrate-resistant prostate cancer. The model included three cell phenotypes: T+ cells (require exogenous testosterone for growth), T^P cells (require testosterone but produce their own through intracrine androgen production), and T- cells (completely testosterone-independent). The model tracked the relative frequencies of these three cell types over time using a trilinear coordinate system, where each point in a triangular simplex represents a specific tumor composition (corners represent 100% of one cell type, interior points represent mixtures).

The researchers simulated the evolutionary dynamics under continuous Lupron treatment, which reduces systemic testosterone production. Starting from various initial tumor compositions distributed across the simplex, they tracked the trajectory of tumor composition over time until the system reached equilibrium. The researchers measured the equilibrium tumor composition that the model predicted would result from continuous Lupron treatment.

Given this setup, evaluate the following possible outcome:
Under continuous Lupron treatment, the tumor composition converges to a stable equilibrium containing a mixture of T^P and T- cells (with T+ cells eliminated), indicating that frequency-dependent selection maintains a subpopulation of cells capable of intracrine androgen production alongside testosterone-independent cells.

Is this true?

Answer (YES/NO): NO